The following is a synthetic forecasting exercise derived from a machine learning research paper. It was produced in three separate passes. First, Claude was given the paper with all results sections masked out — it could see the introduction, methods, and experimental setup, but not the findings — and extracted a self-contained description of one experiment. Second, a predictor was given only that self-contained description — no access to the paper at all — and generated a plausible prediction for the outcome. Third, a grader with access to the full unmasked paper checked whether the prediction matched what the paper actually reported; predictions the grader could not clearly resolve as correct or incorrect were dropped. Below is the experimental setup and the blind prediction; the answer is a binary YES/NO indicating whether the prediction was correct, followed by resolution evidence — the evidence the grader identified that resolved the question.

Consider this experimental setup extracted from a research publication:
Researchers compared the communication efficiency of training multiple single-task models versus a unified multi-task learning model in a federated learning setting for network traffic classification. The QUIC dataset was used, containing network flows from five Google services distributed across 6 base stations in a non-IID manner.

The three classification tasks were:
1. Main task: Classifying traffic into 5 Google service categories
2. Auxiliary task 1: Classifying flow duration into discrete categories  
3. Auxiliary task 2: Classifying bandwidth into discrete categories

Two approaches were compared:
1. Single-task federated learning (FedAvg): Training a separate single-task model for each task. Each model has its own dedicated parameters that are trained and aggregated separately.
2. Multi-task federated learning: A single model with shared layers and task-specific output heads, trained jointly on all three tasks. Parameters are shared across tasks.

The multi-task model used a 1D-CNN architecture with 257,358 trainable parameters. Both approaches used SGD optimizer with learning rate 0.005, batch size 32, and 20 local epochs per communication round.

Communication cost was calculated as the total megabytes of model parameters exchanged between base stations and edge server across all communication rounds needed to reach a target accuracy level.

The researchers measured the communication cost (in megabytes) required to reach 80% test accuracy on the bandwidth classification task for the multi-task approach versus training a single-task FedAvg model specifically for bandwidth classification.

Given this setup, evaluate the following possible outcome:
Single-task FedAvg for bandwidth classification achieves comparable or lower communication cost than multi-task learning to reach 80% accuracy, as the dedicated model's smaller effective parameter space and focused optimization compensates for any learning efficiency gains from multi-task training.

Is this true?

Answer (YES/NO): NO